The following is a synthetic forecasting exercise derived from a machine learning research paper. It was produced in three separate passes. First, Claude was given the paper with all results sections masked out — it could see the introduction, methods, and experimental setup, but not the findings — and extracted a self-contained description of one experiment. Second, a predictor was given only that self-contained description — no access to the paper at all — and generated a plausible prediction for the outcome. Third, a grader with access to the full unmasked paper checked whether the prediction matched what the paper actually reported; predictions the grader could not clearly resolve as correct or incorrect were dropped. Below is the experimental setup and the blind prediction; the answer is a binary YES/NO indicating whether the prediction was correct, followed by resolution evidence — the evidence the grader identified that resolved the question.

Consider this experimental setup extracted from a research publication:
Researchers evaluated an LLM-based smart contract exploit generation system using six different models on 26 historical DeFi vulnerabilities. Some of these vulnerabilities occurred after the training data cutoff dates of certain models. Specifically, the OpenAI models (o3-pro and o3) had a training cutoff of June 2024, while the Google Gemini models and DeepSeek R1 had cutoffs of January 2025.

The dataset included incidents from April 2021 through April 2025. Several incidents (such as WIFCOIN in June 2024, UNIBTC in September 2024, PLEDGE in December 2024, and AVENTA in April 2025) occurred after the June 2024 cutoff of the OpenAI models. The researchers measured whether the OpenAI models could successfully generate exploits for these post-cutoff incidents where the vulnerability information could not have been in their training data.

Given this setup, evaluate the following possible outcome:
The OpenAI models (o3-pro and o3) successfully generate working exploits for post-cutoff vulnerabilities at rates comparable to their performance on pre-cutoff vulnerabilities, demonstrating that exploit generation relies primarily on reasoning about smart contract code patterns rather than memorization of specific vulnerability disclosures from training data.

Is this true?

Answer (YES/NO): NO